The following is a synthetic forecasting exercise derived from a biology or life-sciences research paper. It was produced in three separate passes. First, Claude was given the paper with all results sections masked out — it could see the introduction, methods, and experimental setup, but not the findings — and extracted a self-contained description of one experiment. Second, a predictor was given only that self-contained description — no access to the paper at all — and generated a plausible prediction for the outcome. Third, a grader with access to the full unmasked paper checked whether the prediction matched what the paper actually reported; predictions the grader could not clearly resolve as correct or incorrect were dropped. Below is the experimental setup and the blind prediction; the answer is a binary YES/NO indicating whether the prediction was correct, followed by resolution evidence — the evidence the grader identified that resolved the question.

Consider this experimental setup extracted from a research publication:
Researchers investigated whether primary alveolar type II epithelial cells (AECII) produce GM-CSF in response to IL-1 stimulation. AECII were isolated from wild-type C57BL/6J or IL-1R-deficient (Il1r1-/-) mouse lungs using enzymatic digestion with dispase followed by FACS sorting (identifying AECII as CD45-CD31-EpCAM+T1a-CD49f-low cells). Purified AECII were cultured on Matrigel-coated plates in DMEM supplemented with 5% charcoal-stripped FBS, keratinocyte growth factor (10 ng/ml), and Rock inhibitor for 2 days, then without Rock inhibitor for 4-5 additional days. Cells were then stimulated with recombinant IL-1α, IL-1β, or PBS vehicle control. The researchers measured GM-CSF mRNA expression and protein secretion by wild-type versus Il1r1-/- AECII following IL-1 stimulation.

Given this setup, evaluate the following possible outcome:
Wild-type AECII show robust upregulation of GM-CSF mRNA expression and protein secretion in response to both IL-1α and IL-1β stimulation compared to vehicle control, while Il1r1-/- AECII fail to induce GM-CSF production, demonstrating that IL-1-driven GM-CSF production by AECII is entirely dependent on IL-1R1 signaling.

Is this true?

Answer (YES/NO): NO